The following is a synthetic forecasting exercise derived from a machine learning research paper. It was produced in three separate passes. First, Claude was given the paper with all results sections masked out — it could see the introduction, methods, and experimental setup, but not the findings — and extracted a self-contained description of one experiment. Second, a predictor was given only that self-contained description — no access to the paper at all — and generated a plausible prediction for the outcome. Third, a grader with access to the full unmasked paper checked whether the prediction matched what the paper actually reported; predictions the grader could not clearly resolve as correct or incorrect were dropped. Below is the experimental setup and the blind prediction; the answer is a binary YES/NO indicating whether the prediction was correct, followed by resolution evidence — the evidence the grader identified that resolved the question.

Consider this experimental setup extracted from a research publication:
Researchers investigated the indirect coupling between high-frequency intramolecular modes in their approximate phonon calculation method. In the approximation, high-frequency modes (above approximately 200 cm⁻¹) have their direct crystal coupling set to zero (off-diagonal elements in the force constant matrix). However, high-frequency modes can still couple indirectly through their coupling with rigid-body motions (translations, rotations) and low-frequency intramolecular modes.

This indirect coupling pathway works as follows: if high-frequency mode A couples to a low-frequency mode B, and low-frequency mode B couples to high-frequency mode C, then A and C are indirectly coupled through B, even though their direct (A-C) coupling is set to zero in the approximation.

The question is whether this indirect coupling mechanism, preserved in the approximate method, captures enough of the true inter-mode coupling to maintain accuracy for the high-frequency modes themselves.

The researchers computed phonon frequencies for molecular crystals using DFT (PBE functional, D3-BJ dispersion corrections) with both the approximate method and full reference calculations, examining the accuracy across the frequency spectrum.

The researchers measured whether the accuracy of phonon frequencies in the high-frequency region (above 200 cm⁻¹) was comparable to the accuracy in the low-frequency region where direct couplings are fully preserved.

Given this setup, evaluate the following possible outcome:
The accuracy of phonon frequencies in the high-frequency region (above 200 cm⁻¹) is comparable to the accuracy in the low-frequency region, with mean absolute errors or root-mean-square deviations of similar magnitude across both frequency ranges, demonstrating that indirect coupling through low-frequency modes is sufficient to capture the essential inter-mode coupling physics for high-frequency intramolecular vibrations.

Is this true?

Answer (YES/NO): NO